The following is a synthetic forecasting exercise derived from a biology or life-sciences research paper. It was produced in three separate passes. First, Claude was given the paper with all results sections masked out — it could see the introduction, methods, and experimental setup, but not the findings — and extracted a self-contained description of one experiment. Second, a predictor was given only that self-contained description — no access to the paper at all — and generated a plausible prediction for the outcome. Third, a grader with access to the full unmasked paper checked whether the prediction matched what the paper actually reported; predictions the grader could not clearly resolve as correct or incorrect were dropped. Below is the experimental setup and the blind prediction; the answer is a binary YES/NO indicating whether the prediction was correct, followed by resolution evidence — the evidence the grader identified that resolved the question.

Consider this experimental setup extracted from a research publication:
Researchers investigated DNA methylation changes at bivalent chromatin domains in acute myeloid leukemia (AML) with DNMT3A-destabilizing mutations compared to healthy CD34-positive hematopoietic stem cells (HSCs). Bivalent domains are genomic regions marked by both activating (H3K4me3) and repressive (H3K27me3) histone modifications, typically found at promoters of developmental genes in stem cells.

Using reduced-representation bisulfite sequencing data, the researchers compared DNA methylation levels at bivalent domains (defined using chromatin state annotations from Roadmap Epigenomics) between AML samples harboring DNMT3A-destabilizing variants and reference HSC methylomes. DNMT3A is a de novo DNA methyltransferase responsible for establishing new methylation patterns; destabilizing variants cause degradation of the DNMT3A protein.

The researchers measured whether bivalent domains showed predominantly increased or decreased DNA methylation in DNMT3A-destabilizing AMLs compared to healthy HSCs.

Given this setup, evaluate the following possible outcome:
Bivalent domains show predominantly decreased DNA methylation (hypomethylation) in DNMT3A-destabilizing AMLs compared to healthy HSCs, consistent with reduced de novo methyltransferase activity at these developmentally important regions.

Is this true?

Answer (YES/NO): NO